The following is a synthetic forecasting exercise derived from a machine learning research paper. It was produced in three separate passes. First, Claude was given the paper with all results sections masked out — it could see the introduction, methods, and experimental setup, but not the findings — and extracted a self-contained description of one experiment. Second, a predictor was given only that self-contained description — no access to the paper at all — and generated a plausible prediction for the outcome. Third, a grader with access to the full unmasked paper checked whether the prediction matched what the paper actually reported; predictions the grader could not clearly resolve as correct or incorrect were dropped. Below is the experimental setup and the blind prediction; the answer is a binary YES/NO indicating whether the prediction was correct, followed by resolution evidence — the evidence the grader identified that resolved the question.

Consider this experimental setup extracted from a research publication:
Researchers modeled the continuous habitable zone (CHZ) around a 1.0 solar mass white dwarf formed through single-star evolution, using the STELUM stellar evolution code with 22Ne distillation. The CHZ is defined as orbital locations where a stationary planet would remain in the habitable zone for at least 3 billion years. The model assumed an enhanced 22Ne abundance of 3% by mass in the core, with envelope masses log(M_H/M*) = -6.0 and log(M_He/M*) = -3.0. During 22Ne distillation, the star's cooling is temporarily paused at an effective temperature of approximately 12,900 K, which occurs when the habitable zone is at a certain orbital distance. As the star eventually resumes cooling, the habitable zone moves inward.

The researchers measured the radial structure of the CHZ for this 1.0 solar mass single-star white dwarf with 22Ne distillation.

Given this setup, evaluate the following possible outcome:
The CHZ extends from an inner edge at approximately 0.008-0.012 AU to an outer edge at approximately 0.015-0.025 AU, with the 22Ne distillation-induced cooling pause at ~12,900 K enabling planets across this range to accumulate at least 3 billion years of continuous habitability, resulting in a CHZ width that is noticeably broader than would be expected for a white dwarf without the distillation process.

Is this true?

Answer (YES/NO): NO